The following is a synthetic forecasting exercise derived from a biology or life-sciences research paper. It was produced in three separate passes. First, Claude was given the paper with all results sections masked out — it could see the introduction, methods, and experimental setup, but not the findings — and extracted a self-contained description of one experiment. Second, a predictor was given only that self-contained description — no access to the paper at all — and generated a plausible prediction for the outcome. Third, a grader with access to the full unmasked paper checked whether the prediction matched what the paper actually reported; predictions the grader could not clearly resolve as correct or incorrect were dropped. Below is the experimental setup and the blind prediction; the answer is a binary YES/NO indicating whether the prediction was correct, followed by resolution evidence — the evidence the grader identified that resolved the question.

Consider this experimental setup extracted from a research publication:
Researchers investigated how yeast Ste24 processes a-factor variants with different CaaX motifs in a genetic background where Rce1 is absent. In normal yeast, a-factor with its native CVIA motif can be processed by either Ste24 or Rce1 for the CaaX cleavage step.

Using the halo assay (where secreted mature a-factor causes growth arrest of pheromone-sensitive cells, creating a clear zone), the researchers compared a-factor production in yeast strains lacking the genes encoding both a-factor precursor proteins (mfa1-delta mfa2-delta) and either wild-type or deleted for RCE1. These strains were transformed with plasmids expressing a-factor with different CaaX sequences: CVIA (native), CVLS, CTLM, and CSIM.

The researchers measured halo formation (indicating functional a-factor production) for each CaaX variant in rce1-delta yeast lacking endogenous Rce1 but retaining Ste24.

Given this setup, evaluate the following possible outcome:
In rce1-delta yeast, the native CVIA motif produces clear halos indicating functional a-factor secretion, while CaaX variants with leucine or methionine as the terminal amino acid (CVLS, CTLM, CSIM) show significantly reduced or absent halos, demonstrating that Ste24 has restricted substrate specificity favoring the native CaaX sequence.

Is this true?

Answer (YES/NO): NO